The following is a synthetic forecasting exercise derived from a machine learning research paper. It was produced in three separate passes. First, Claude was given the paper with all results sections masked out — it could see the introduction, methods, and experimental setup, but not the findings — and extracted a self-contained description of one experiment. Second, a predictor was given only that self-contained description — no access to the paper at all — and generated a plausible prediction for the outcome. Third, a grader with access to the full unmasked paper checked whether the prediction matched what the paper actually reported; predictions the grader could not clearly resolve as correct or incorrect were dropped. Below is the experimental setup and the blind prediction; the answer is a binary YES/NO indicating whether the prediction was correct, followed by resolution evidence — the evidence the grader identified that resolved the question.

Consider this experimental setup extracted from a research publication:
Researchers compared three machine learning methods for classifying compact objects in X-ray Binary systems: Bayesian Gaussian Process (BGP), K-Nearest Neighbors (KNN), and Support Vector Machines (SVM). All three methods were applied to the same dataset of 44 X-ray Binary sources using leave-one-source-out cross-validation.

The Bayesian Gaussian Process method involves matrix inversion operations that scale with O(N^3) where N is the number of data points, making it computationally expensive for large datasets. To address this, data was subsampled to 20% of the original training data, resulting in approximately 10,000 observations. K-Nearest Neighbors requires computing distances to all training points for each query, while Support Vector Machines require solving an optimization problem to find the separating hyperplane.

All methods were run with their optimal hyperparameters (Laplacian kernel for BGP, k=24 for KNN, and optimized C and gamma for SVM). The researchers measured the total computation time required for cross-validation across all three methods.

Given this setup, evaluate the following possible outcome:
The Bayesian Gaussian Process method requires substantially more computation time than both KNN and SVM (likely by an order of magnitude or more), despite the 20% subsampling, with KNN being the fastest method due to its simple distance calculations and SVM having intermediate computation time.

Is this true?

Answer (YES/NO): YES